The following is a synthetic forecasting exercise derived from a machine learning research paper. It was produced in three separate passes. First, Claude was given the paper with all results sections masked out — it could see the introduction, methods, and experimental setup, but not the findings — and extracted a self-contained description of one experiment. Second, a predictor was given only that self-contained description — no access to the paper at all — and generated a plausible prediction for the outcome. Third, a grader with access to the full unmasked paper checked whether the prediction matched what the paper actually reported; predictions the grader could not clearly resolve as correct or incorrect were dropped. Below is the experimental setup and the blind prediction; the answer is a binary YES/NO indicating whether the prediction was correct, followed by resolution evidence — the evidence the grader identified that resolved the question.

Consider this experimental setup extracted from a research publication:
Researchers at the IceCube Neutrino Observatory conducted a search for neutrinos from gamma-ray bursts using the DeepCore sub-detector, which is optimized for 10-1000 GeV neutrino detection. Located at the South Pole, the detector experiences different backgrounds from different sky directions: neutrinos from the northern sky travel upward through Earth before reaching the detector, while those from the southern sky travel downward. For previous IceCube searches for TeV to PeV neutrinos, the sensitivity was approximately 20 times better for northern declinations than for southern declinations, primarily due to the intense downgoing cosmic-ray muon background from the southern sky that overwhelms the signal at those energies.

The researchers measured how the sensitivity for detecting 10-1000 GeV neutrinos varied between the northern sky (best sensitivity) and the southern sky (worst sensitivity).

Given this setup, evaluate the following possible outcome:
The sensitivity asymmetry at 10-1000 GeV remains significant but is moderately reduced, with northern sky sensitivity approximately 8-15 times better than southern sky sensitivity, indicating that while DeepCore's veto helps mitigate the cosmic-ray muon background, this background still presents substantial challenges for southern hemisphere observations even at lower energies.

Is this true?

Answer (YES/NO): NO